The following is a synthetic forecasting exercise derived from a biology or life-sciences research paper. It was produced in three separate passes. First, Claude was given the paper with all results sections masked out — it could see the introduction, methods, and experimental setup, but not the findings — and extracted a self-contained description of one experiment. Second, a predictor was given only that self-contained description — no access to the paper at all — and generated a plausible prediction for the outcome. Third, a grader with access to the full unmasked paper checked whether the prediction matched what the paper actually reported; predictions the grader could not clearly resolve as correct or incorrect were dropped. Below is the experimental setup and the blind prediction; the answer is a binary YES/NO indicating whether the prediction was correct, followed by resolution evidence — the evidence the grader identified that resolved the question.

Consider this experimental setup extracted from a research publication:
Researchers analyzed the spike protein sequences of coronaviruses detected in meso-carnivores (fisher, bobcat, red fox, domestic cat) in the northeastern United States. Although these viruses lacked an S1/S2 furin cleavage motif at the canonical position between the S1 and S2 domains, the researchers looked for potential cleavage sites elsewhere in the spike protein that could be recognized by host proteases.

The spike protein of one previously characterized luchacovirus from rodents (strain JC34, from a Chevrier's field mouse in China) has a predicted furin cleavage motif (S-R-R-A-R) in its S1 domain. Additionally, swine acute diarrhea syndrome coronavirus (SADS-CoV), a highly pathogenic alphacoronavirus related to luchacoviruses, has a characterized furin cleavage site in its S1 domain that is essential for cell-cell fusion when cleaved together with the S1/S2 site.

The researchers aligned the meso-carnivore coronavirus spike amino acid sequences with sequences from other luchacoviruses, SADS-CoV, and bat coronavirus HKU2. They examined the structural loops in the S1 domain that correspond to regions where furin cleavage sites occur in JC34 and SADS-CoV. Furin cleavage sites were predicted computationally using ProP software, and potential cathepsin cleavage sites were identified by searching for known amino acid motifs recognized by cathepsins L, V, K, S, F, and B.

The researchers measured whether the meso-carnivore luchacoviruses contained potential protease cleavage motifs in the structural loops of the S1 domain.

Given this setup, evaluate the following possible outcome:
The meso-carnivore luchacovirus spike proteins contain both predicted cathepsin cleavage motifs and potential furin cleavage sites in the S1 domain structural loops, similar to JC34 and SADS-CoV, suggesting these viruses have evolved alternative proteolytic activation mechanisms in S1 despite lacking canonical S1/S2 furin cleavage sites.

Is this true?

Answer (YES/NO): NO